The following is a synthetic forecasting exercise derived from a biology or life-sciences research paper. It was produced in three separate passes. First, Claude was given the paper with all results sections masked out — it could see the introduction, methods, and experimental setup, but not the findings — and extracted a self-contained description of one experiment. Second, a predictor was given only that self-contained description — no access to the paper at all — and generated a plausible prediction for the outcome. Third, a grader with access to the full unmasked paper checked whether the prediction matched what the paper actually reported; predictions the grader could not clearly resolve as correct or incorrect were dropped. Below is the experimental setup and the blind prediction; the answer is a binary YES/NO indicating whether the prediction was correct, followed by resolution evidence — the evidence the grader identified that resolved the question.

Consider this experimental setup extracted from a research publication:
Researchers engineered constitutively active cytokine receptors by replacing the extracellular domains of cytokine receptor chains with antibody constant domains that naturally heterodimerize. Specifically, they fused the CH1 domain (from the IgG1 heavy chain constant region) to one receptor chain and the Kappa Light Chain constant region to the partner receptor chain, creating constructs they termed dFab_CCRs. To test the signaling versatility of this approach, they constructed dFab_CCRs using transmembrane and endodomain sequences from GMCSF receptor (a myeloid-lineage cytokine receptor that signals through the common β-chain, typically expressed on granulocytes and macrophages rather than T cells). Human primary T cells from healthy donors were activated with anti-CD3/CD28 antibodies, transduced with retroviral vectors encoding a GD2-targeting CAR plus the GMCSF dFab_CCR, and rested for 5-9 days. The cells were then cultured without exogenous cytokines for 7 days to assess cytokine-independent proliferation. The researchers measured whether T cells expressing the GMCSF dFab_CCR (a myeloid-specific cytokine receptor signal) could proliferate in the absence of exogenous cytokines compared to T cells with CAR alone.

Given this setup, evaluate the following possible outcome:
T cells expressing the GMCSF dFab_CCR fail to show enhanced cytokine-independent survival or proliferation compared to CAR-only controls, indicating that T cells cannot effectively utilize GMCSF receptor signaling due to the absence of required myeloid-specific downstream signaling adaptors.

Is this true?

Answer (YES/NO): NO